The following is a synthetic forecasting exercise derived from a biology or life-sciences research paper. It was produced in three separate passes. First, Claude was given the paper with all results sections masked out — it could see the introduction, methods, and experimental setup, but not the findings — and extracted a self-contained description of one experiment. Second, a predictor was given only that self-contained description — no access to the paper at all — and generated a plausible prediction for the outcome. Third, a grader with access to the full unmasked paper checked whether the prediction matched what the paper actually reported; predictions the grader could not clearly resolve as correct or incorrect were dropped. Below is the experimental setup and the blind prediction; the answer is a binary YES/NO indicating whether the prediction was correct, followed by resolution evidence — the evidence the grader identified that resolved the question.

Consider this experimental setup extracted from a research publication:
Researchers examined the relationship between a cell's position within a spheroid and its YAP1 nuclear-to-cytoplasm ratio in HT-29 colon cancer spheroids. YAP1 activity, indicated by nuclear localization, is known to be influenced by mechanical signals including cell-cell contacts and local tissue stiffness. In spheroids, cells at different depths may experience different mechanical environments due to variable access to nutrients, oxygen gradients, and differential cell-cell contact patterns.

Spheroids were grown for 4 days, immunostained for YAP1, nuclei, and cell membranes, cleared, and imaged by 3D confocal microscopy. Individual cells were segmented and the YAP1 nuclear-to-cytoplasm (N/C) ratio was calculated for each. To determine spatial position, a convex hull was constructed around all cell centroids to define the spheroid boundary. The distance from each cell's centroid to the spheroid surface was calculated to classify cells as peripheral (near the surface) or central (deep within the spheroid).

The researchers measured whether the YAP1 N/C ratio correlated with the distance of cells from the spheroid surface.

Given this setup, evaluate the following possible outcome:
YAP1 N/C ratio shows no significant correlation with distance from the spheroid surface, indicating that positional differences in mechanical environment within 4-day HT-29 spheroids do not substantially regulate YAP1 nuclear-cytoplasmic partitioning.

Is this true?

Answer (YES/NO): NO